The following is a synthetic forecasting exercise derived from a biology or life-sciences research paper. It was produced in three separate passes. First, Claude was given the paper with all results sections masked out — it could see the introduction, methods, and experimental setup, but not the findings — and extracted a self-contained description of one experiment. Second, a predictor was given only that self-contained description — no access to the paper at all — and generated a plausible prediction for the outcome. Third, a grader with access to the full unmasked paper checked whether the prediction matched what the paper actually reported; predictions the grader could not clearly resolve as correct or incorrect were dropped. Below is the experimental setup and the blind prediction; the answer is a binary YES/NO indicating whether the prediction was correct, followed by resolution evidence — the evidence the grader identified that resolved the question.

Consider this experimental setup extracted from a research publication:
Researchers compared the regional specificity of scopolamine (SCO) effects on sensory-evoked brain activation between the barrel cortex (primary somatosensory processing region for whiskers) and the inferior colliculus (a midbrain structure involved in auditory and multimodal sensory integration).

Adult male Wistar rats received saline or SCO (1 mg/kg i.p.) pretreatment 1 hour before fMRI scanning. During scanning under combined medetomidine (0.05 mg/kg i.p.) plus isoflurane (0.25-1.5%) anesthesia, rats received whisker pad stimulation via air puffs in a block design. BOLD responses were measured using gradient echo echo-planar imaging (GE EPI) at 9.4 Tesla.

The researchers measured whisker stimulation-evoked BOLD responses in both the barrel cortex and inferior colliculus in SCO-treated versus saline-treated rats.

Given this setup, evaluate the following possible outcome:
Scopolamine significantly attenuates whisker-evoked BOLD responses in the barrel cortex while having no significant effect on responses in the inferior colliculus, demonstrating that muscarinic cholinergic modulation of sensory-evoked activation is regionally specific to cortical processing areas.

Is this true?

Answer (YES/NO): NO